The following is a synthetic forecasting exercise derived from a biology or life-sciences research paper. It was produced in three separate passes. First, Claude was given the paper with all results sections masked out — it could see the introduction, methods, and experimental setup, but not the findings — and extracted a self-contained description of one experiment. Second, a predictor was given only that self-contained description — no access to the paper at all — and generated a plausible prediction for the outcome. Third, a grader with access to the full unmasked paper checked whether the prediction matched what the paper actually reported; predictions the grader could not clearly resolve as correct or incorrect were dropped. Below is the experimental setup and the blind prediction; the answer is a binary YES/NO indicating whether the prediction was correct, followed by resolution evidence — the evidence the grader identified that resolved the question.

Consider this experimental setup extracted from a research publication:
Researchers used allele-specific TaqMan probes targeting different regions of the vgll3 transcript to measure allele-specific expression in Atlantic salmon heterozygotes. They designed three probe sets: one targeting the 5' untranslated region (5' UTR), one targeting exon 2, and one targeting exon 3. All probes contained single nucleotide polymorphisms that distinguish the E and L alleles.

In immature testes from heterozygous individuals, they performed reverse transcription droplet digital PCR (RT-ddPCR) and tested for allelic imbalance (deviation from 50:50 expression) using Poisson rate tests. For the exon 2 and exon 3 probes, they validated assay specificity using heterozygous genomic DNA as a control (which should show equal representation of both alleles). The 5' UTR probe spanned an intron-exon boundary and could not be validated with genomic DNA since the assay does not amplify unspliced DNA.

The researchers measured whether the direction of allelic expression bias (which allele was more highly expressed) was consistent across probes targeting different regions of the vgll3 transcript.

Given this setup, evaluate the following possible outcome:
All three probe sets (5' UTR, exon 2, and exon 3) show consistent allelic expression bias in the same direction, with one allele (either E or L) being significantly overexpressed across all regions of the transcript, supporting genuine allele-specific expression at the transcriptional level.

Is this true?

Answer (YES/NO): NO